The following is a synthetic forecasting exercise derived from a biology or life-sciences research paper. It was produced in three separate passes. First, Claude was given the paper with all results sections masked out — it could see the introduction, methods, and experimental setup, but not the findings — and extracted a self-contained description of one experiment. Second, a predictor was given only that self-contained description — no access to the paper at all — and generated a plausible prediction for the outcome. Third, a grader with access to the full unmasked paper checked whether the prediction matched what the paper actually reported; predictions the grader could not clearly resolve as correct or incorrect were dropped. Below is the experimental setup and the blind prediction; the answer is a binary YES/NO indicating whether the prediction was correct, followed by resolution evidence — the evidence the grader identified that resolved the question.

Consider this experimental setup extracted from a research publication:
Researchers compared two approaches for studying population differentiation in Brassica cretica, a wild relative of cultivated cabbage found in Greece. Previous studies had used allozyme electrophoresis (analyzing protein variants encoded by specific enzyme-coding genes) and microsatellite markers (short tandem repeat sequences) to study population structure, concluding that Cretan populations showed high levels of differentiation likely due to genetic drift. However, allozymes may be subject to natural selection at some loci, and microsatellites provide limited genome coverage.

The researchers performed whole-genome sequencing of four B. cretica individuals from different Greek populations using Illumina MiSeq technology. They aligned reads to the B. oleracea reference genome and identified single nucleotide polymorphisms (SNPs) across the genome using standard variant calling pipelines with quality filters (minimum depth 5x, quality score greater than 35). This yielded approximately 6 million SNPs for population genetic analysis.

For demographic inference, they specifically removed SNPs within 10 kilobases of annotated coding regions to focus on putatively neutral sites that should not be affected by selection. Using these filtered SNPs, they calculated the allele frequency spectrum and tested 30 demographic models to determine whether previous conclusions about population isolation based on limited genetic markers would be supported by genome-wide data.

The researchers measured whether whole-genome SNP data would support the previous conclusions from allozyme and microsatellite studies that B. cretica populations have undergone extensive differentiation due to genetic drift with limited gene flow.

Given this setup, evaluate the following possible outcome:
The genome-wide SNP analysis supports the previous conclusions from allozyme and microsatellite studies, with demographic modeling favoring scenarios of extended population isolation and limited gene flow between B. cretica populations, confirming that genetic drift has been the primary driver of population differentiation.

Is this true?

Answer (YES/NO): NO